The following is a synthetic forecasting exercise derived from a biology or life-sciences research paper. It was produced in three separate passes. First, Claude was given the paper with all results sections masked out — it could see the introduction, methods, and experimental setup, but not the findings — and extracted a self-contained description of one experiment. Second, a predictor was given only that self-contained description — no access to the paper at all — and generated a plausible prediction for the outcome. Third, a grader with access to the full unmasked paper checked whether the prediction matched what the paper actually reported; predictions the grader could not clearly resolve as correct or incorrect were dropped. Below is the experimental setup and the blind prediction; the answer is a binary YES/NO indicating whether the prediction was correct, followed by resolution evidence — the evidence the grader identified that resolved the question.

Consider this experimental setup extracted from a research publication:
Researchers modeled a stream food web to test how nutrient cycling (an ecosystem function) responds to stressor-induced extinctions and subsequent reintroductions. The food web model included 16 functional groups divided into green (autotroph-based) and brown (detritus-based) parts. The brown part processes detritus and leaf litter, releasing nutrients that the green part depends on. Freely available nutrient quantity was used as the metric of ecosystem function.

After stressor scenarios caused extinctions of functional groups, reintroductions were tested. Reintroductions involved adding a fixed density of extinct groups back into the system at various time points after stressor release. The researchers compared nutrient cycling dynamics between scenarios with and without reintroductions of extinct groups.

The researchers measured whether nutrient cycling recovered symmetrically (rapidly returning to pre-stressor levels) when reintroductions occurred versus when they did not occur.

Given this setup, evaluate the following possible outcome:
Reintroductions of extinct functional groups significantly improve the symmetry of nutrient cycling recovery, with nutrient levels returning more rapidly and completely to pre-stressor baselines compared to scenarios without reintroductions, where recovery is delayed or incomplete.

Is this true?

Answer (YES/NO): NO